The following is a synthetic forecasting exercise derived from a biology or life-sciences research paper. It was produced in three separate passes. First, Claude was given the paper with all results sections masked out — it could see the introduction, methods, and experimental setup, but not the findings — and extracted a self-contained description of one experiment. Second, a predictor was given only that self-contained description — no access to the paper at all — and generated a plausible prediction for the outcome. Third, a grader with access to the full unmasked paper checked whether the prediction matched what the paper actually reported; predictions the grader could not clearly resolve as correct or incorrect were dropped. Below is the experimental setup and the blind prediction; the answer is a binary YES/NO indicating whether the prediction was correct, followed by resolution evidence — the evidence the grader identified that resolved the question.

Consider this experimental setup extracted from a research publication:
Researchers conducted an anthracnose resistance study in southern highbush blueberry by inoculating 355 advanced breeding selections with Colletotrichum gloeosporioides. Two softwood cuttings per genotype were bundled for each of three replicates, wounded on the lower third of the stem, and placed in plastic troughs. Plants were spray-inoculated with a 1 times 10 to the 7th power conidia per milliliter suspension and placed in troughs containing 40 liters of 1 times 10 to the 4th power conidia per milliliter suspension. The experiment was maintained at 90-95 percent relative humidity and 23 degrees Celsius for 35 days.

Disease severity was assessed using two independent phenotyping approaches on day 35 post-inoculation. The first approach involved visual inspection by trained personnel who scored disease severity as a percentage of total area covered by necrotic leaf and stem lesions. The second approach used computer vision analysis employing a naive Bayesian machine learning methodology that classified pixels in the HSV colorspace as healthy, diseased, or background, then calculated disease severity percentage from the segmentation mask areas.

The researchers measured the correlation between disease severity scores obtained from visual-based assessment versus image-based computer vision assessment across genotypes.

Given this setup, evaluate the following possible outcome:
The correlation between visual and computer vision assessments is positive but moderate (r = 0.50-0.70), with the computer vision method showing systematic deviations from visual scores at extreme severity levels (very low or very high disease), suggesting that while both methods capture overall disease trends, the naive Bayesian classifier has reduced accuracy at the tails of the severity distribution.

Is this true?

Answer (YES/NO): NO